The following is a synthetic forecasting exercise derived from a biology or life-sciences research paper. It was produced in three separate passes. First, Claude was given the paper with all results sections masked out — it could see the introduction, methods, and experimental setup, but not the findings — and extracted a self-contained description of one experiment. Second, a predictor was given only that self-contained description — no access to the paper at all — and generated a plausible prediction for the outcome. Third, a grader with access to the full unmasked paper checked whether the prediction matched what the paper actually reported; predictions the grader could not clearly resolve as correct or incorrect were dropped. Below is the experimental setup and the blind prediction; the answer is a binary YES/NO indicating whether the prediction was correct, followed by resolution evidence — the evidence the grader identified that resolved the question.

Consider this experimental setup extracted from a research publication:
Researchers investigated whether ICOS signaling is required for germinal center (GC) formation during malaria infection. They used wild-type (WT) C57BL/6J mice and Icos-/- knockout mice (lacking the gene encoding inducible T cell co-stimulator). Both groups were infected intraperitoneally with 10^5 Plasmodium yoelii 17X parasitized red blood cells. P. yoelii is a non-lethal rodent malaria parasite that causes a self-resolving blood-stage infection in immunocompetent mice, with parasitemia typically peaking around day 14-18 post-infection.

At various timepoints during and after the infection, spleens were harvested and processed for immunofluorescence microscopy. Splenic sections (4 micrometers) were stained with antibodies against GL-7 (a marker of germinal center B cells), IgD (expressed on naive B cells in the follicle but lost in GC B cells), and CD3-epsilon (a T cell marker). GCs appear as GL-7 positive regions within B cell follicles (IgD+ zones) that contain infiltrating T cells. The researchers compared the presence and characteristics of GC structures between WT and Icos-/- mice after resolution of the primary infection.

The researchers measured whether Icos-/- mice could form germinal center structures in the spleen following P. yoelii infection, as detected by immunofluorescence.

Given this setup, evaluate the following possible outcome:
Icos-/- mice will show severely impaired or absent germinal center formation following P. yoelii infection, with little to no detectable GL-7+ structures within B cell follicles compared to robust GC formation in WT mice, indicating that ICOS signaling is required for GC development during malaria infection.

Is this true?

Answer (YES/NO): NO